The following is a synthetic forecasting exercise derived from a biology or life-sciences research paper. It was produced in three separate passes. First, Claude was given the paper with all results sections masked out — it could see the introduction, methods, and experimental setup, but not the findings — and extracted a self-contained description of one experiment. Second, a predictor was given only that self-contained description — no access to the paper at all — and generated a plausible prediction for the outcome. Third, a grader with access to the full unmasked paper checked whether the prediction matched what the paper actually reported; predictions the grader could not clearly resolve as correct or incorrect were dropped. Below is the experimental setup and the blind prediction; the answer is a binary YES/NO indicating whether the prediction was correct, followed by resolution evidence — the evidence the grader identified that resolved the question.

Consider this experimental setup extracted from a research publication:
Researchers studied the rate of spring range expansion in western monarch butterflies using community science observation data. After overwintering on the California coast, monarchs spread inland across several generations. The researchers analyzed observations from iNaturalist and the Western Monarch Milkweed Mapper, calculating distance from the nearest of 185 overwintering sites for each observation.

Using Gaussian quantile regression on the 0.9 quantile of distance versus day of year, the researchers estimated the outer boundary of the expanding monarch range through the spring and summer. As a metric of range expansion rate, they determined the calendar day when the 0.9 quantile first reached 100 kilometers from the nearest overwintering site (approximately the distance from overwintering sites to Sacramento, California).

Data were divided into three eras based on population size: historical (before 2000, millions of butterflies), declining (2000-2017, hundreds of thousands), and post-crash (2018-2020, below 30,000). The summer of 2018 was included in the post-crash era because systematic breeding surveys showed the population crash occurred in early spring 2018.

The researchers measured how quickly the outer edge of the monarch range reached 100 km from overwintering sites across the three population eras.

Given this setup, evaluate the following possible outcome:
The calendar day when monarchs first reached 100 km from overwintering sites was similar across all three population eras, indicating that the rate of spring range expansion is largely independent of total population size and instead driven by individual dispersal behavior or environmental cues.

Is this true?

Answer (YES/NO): NO